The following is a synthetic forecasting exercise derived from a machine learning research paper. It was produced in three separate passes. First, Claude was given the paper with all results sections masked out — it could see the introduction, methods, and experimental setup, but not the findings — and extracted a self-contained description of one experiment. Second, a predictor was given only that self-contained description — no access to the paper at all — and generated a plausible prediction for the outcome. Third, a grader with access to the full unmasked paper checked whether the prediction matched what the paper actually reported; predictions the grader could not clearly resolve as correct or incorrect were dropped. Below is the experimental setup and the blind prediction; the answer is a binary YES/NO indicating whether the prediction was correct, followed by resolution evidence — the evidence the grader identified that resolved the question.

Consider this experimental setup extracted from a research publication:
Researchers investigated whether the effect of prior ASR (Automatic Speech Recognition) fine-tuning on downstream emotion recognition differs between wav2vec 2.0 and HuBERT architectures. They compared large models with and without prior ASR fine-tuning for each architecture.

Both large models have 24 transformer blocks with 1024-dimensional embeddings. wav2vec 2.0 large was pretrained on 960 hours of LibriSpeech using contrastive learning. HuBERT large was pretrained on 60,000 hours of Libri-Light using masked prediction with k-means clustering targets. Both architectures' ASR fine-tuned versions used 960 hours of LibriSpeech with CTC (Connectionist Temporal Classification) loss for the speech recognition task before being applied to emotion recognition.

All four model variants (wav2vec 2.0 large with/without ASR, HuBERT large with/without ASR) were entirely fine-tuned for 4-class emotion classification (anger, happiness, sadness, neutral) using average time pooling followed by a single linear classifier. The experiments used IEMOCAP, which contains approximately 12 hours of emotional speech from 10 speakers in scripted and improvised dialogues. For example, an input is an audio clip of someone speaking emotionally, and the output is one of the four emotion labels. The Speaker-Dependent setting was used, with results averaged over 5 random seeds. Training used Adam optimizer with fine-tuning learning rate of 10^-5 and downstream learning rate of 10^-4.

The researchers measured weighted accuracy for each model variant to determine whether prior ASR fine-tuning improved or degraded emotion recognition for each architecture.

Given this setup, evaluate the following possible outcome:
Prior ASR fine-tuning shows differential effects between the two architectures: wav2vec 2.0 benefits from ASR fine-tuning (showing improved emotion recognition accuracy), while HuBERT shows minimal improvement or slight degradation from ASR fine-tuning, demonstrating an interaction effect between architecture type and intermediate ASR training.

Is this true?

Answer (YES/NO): NO